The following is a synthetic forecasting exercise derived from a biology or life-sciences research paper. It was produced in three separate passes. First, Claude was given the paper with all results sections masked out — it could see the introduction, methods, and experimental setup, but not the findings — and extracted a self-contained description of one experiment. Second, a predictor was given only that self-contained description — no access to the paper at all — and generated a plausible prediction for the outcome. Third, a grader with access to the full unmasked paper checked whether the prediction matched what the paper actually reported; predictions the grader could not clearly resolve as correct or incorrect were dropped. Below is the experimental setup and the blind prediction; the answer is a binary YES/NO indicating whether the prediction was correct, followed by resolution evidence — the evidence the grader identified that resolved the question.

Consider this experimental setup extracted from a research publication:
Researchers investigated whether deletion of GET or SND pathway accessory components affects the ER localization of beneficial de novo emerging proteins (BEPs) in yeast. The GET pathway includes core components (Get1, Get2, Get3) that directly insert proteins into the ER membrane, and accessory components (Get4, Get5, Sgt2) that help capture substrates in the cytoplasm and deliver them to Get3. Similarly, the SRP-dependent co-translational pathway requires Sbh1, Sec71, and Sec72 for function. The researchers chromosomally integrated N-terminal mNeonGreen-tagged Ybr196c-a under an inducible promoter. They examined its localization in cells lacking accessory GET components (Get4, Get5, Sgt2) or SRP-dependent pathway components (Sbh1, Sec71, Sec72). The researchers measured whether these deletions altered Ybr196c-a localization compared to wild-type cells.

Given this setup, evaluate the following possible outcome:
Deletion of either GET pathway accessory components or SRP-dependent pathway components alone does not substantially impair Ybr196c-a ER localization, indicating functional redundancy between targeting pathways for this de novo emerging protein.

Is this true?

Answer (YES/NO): NO